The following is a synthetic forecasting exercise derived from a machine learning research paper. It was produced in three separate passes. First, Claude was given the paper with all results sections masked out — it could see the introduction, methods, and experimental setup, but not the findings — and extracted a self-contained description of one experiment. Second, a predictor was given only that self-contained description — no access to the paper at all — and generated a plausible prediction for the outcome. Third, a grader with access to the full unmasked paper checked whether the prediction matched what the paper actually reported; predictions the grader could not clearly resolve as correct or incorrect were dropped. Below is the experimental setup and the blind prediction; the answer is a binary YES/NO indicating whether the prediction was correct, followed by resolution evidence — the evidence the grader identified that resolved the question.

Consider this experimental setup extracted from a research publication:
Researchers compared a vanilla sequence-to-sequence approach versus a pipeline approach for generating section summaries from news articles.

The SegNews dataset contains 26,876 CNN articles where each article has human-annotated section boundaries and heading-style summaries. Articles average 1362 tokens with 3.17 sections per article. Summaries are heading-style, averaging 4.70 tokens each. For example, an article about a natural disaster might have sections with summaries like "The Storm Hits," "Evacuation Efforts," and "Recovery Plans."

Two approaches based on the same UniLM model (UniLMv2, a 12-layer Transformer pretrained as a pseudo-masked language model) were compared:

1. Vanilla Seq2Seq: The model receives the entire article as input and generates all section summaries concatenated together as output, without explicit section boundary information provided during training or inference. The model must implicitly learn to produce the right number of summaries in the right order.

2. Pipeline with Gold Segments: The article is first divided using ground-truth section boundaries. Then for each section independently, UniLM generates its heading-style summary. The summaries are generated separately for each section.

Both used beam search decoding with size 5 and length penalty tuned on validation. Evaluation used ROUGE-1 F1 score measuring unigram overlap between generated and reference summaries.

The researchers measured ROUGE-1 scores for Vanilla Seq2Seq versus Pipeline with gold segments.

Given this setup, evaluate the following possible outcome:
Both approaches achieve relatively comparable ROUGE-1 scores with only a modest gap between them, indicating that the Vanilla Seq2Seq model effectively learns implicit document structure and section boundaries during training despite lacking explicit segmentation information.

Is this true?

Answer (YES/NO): NO